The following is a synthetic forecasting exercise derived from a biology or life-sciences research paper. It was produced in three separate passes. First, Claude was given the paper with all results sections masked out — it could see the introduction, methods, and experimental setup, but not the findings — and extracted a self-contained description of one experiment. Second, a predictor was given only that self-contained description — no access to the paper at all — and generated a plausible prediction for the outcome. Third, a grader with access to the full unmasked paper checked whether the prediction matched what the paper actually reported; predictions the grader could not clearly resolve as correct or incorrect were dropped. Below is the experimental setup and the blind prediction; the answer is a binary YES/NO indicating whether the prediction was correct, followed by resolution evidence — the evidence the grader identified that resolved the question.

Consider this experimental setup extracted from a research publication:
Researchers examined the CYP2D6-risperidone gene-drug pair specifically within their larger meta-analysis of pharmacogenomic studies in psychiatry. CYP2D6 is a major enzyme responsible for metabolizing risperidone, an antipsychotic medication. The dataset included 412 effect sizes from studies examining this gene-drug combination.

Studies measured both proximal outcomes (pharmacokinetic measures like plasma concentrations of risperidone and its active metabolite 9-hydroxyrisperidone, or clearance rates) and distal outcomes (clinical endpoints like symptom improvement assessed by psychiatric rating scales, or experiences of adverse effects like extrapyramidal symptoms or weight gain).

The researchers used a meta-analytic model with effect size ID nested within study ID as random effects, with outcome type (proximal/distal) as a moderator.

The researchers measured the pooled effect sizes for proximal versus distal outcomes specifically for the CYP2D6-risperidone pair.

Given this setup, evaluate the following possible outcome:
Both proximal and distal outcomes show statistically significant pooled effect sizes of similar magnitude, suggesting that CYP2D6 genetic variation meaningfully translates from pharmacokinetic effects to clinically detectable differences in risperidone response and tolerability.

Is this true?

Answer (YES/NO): NO